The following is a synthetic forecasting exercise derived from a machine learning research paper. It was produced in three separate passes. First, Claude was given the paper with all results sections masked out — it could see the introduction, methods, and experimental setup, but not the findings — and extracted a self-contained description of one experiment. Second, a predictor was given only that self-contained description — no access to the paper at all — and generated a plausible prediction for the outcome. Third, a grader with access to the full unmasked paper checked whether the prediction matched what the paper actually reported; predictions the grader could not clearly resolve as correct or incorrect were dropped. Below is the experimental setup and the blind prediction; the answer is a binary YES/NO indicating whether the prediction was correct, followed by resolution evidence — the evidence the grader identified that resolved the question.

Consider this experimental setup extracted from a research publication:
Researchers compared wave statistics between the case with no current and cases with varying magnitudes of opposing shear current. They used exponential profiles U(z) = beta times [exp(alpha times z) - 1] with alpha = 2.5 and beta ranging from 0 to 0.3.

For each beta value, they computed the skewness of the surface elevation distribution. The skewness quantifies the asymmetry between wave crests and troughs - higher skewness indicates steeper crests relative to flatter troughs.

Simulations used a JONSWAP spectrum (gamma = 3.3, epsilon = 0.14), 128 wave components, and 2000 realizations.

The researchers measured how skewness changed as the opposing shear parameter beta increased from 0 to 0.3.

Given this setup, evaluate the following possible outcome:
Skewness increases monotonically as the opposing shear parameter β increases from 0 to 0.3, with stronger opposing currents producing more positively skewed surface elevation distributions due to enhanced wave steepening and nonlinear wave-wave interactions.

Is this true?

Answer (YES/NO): YES